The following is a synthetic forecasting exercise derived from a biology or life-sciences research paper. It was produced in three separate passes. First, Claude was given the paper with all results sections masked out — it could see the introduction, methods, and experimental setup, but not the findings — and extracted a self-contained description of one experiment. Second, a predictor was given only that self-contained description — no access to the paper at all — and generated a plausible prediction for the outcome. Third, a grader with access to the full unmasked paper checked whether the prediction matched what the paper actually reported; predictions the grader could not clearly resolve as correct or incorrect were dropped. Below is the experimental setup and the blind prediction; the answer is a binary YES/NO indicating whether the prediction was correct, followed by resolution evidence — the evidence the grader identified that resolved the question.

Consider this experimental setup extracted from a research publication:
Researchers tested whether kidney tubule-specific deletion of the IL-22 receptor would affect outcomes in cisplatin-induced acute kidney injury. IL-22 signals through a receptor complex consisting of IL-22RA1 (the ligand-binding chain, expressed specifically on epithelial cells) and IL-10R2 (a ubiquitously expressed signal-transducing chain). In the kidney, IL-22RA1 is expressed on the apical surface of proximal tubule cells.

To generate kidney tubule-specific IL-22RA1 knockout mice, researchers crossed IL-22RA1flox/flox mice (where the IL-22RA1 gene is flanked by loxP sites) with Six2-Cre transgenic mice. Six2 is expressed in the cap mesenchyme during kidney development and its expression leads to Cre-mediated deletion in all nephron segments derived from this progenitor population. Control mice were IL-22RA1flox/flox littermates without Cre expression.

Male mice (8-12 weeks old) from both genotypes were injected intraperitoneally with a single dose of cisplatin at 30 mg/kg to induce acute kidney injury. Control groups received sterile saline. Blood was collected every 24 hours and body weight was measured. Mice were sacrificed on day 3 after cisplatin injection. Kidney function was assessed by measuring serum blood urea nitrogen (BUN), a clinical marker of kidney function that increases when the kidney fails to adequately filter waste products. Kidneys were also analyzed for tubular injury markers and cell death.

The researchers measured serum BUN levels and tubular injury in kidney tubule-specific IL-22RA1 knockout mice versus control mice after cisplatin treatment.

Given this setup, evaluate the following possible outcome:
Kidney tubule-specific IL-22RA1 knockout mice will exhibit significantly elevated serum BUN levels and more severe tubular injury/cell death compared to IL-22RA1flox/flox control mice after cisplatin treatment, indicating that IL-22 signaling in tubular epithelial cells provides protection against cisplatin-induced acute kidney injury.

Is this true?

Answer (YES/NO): NO